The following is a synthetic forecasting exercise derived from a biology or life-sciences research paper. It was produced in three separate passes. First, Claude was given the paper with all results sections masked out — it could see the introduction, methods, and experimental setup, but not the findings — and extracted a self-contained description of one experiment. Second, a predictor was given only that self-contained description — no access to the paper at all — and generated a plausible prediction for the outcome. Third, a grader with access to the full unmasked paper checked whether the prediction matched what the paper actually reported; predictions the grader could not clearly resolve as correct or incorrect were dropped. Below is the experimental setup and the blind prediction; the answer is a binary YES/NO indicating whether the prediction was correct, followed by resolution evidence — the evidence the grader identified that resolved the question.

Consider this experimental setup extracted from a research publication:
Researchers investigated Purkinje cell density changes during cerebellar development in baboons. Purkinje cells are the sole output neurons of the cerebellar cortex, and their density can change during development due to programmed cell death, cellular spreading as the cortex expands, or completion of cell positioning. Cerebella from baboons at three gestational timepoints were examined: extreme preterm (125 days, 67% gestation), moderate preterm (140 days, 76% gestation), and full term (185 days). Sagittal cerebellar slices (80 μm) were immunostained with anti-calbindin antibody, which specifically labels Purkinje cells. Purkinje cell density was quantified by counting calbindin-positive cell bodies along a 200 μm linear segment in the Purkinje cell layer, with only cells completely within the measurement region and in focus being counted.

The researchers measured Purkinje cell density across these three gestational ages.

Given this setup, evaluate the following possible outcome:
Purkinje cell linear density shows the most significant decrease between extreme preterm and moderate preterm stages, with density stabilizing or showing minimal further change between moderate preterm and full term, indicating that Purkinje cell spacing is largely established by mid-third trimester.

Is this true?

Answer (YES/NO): NO